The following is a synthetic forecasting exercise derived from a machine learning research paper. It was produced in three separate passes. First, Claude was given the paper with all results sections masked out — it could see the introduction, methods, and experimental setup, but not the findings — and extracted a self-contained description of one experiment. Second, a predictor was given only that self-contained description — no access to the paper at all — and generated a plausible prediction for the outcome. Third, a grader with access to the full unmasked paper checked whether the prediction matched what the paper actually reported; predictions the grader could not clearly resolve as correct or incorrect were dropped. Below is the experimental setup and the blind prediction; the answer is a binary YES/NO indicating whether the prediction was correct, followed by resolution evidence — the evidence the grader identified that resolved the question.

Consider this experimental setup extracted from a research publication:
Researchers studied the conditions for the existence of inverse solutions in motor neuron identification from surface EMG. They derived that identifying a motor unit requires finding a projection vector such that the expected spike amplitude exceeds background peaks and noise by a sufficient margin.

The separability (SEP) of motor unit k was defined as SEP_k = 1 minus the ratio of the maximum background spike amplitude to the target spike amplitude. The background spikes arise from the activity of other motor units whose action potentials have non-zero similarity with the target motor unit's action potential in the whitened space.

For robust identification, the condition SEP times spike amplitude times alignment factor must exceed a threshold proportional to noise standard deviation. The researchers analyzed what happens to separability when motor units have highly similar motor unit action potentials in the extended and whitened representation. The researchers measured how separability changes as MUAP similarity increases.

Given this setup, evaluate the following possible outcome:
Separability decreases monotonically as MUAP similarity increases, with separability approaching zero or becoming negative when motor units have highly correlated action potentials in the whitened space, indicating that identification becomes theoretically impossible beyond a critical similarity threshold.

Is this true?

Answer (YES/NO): YES